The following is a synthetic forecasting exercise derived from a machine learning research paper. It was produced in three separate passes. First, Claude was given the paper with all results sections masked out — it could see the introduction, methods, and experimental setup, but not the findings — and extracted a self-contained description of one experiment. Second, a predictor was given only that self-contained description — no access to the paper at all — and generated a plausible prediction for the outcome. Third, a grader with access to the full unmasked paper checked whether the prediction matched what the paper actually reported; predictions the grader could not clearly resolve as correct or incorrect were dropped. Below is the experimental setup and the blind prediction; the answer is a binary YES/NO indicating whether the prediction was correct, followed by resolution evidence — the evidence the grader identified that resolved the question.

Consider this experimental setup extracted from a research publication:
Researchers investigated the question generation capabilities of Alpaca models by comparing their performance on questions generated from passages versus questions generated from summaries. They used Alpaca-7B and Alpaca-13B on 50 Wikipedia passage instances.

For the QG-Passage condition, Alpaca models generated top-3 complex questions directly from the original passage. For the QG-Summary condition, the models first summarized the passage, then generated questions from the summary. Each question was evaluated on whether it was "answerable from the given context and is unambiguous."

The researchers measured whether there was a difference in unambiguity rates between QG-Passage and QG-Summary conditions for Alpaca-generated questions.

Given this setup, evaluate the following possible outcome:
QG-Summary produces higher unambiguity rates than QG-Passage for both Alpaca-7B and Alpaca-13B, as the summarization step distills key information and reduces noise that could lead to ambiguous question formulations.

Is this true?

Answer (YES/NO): NO